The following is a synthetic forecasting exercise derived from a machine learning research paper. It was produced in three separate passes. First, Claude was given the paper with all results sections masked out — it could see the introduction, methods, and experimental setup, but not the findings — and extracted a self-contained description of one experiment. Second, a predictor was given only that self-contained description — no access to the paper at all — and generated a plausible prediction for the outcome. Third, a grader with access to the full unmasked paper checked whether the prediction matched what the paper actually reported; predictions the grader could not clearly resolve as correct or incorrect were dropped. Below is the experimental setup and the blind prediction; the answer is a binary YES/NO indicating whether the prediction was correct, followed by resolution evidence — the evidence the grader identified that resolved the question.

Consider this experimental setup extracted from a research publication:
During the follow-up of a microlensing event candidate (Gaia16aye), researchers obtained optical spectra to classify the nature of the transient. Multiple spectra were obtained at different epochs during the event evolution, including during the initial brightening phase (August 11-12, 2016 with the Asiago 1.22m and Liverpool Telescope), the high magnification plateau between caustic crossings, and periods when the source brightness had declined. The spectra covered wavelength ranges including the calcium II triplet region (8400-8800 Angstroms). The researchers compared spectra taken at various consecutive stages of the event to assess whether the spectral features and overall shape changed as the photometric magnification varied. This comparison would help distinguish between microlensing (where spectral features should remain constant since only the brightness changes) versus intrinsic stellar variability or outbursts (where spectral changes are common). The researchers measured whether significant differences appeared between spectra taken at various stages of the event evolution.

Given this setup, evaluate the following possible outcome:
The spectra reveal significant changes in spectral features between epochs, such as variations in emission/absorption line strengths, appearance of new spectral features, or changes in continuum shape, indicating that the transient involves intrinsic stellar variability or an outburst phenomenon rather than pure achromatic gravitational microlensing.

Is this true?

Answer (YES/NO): NO